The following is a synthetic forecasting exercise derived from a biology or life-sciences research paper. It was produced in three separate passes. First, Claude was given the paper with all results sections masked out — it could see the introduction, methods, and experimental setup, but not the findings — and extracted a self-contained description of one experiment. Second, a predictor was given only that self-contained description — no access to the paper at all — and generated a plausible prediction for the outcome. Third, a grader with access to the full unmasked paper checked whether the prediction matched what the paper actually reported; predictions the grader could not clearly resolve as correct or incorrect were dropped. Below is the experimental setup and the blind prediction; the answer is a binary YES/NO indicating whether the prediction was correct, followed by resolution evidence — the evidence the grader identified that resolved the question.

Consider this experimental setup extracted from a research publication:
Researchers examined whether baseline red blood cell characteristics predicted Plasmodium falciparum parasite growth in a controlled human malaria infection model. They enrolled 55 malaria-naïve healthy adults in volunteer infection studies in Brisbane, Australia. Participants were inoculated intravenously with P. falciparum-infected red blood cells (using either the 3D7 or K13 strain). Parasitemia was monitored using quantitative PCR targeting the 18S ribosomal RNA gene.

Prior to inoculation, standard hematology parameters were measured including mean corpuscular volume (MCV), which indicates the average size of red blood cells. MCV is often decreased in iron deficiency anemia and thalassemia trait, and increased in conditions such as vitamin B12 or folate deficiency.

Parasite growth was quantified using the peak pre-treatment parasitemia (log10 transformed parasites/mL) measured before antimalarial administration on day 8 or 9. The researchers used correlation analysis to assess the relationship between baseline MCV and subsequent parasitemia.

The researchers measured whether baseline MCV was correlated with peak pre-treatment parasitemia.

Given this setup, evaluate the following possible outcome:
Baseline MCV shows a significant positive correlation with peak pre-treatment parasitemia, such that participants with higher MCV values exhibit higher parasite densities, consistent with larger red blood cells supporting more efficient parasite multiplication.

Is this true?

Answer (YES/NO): YES